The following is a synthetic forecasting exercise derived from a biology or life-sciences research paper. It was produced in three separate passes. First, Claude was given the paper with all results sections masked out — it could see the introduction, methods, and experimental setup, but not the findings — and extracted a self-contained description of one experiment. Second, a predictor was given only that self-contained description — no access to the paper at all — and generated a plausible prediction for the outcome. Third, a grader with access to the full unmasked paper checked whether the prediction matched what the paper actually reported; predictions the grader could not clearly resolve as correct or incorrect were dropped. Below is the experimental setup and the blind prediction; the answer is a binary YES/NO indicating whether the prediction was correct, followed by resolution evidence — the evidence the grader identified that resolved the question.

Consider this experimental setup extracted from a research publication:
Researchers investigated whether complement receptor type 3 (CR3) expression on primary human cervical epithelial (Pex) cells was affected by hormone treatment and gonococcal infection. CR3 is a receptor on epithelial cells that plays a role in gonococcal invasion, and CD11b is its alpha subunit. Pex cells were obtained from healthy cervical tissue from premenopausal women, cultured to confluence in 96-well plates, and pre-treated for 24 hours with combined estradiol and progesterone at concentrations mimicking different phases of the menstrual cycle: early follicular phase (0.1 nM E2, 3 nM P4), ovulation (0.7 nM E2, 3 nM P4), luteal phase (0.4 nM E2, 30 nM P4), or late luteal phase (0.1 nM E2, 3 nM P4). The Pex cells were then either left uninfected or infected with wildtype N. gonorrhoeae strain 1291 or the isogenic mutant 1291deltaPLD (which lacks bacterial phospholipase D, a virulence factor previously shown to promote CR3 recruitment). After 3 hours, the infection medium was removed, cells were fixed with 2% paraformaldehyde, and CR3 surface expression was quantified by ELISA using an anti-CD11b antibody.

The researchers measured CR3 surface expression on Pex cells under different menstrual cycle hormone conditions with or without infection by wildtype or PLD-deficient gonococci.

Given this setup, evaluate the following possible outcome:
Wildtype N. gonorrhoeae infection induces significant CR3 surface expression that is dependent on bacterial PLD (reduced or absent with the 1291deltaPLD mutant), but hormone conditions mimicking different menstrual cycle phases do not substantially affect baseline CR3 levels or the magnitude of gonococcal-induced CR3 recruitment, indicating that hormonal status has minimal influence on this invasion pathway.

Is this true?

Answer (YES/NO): NO